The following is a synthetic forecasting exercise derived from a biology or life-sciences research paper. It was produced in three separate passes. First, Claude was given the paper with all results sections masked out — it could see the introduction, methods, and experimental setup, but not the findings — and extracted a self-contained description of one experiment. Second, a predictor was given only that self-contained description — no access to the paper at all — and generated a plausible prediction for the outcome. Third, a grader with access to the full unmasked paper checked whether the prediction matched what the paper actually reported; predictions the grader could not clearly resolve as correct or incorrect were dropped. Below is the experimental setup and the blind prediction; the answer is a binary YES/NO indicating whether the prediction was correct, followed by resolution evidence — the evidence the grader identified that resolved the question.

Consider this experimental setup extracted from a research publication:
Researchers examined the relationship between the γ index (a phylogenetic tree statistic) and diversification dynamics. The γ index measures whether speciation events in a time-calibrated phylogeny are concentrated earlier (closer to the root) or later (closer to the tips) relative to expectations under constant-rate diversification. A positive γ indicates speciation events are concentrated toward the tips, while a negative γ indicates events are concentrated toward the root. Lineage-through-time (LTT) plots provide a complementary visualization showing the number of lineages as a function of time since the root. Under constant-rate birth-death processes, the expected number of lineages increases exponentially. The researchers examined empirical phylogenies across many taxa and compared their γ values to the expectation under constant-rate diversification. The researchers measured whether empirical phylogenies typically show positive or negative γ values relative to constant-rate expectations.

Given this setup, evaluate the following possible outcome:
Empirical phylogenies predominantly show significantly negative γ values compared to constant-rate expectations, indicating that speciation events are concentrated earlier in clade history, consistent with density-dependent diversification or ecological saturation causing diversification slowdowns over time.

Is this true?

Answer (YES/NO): YES